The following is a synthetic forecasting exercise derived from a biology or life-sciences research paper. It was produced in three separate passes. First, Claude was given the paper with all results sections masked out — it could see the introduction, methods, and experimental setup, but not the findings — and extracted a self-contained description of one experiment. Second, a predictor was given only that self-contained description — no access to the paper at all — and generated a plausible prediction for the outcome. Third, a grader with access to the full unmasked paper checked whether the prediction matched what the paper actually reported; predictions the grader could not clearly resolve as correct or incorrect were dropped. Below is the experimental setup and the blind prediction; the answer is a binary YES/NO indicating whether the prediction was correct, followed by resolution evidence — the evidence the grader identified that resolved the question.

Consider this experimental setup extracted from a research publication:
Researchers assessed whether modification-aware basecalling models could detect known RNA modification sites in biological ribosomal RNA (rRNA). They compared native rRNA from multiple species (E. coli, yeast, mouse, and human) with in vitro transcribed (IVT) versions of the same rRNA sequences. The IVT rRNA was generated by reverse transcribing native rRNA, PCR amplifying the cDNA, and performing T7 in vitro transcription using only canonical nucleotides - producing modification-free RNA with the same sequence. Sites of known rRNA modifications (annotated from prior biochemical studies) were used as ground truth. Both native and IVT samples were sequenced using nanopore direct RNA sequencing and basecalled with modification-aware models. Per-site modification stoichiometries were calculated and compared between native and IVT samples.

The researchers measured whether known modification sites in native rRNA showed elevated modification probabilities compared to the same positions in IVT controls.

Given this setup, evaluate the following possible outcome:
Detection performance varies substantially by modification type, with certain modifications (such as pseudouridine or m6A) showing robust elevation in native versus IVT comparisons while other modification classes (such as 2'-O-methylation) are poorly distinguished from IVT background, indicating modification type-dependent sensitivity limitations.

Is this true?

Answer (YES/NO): NO